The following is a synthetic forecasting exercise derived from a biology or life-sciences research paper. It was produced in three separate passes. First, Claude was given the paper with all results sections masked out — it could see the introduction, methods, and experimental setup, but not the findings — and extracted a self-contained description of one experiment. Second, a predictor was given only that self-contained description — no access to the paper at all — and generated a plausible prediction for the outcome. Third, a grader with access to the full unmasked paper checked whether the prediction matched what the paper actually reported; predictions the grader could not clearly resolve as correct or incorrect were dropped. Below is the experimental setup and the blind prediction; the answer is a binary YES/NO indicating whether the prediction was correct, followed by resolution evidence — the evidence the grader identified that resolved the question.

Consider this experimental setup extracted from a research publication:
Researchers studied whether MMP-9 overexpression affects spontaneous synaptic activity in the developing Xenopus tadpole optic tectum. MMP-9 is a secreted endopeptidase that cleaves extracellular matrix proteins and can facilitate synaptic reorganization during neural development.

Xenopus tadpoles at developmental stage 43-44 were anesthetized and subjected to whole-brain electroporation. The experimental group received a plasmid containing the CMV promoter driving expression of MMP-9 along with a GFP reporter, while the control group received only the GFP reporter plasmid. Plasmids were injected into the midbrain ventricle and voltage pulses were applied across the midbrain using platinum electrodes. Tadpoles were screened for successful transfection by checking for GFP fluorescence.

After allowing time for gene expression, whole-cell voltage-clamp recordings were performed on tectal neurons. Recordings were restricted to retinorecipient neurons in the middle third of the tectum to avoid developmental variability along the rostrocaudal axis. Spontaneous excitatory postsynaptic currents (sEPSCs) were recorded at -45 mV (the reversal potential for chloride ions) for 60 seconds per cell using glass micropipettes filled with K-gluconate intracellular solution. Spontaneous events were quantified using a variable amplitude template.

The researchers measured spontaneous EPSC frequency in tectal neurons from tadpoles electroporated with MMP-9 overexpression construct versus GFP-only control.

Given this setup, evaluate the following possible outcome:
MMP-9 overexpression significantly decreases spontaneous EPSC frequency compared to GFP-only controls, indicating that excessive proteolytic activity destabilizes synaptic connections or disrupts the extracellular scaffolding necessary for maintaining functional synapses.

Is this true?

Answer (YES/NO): NO